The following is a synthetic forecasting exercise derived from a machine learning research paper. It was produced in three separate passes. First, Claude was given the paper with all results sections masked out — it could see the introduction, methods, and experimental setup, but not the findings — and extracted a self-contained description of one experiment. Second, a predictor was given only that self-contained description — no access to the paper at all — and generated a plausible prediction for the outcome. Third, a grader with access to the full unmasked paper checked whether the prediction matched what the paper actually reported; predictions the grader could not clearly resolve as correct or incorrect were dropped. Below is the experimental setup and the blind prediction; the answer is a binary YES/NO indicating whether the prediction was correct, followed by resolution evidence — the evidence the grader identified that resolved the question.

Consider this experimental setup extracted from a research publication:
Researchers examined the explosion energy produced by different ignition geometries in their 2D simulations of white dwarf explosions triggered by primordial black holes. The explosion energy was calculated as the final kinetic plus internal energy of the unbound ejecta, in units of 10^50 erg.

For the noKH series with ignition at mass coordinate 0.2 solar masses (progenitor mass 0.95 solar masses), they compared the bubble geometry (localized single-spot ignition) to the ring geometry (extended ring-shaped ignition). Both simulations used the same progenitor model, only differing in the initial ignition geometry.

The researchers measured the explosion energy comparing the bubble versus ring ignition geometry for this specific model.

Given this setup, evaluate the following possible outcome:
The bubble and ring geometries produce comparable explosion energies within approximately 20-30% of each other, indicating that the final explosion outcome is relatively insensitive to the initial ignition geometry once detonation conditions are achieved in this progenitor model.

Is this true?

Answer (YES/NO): YES